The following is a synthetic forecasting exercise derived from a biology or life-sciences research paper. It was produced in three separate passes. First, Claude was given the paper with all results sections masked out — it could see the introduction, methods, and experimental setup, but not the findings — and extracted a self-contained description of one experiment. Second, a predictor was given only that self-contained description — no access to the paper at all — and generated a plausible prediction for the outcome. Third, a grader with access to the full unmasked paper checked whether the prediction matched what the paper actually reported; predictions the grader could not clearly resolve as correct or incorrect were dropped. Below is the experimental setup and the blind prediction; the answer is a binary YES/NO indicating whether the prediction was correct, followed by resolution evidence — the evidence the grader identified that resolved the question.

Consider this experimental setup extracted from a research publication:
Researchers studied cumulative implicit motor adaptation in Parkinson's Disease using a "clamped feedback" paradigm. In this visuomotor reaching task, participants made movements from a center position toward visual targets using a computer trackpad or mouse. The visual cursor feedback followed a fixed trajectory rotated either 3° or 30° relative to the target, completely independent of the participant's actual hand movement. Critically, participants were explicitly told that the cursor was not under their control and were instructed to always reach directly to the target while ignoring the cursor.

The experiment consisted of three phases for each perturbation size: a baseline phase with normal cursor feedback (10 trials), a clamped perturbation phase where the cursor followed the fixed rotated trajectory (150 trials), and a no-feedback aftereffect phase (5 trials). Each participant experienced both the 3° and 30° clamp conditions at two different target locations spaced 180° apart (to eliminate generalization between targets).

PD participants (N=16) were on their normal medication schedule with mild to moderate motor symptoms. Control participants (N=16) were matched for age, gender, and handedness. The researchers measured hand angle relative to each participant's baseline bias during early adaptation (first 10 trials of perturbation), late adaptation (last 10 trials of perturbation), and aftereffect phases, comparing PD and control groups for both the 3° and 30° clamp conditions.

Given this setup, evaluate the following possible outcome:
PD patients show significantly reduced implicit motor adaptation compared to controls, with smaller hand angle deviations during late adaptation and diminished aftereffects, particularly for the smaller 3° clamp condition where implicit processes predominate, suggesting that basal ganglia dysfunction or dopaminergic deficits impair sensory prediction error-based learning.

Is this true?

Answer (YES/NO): NO